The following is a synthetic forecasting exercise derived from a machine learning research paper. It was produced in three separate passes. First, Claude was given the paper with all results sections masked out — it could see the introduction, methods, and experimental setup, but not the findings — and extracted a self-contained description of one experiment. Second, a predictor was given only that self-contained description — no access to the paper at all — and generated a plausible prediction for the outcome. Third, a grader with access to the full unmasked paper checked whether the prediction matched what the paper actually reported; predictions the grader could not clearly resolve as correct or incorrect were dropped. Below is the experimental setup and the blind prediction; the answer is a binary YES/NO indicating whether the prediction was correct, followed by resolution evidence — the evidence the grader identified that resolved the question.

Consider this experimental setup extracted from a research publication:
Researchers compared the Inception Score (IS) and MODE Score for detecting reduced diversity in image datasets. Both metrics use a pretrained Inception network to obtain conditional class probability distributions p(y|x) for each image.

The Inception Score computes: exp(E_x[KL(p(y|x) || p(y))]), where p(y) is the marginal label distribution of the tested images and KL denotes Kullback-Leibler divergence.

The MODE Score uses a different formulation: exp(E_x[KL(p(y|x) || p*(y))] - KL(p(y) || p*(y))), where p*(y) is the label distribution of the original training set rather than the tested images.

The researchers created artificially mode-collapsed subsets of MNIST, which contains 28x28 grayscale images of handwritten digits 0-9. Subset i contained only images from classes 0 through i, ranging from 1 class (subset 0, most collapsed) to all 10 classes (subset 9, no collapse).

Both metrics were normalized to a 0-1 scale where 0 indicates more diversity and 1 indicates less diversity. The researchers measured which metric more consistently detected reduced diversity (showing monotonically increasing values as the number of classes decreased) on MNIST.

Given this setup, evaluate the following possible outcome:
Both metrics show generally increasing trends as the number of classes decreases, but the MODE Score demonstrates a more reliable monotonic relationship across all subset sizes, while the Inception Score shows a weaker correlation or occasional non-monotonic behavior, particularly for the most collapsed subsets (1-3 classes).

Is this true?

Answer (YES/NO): NO